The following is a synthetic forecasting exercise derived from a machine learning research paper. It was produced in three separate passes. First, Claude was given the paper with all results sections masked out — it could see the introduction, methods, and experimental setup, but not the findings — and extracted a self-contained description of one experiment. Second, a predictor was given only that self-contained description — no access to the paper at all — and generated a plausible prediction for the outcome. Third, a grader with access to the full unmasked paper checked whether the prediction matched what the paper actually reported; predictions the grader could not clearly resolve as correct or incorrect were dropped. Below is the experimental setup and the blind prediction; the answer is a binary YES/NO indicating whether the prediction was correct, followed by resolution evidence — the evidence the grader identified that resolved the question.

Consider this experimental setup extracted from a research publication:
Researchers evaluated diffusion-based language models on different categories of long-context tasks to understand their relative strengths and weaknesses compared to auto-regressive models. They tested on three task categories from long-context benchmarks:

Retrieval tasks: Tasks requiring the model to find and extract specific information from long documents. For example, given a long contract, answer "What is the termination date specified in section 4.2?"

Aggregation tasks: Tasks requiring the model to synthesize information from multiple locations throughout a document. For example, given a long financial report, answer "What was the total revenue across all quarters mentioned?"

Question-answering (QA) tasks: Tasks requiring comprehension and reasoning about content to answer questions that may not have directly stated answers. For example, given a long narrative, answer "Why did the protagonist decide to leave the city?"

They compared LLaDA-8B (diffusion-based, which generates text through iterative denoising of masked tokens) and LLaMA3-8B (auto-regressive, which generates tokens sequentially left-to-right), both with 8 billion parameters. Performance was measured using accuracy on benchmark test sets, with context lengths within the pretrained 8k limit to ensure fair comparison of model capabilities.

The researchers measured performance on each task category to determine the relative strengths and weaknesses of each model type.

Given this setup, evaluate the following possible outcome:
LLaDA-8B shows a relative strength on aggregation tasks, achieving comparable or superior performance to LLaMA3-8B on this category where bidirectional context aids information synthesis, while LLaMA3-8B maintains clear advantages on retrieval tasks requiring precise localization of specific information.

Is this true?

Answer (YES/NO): NO